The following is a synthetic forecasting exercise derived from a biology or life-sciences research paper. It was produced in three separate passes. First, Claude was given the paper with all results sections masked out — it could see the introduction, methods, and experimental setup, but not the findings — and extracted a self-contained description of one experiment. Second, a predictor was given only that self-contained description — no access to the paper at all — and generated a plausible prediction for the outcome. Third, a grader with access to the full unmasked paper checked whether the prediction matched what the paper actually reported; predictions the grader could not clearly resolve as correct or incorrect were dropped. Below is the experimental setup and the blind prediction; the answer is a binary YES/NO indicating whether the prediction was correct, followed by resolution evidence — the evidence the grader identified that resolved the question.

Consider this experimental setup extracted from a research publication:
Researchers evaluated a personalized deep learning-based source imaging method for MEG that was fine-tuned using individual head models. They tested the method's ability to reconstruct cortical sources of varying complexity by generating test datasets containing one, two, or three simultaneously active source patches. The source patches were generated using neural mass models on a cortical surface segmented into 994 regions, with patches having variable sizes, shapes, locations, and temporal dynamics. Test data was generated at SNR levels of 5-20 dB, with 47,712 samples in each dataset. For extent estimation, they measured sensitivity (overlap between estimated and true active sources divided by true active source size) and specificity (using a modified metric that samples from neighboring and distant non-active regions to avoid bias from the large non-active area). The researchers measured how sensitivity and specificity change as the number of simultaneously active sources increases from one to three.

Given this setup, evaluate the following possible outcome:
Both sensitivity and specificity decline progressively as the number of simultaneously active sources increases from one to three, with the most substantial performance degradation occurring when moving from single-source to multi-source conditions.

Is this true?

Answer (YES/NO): YES